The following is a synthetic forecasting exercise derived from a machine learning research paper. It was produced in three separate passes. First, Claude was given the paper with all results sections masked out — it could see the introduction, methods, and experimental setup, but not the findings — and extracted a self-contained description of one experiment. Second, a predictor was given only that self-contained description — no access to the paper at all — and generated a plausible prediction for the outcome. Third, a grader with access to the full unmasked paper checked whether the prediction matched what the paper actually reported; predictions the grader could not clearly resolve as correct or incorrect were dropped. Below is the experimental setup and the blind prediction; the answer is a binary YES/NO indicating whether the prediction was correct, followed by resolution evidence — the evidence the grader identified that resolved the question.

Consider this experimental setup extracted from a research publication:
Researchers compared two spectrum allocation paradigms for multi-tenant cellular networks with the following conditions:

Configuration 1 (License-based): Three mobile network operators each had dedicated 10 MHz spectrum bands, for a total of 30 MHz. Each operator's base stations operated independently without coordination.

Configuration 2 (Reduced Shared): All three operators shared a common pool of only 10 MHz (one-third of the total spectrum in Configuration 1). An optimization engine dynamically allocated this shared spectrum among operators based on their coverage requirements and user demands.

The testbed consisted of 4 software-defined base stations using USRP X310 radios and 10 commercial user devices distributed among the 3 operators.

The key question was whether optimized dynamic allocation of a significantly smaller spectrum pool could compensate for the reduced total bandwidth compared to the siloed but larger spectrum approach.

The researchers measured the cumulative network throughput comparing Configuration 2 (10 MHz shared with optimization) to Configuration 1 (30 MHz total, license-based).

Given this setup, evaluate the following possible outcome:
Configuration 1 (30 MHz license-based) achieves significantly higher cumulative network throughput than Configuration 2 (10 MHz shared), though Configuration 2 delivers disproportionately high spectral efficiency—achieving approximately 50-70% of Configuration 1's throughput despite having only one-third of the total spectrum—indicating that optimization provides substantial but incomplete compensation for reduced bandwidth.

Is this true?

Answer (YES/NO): NO